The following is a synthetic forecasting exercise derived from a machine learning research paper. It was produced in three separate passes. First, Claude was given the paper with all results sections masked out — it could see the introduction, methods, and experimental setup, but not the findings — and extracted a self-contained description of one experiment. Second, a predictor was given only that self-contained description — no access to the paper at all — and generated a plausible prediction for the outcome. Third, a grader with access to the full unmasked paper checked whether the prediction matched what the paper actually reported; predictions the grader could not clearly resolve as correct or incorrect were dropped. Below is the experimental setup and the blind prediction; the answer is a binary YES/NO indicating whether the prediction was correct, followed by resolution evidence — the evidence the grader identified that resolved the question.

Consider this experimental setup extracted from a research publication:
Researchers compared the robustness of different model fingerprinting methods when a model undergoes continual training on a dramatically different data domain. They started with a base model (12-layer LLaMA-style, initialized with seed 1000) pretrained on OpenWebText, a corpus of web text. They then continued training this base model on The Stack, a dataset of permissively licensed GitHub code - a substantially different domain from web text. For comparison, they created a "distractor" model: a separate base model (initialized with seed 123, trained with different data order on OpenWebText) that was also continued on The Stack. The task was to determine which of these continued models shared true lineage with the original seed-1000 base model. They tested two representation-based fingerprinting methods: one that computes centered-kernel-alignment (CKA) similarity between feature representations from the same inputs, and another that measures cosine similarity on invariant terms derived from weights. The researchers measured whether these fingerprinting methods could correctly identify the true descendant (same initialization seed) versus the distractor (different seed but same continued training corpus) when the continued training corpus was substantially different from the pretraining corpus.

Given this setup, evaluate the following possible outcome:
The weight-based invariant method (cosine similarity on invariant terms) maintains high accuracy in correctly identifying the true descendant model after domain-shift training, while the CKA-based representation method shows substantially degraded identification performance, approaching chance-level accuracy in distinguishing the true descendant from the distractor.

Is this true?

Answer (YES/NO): YES